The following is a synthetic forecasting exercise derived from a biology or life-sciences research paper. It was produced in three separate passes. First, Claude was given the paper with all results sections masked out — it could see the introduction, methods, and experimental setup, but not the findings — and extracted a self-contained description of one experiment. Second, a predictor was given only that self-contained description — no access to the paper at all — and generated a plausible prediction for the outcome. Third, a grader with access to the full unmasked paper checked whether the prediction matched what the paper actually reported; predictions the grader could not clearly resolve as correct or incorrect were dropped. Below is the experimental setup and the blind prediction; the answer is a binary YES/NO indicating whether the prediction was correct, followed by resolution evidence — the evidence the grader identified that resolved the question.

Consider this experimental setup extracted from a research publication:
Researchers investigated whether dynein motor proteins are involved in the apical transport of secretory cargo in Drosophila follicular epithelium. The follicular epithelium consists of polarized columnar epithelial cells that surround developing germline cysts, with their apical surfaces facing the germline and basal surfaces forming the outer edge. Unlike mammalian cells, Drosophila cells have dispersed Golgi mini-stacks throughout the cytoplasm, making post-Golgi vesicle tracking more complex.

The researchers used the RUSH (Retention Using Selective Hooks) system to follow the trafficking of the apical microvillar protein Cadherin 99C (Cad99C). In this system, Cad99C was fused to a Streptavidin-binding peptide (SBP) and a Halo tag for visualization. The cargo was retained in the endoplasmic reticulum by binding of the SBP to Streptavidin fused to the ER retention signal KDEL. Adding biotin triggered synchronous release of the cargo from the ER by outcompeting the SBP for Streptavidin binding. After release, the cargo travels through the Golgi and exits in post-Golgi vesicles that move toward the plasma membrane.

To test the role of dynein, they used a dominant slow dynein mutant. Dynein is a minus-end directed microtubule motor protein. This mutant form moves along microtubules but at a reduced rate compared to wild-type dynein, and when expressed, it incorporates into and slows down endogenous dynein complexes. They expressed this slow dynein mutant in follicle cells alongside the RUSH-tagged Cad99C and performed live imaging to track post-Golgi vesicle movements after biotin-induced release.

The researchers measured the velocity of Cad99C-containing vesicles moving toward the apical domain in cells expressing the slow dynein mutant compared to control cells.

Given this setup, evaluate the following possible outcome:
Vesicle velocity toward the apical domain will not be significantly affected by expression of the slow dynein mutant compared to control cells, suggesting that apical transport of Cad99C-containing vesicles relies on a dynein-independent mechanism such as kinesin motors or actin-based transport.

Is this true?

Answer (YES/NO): NO